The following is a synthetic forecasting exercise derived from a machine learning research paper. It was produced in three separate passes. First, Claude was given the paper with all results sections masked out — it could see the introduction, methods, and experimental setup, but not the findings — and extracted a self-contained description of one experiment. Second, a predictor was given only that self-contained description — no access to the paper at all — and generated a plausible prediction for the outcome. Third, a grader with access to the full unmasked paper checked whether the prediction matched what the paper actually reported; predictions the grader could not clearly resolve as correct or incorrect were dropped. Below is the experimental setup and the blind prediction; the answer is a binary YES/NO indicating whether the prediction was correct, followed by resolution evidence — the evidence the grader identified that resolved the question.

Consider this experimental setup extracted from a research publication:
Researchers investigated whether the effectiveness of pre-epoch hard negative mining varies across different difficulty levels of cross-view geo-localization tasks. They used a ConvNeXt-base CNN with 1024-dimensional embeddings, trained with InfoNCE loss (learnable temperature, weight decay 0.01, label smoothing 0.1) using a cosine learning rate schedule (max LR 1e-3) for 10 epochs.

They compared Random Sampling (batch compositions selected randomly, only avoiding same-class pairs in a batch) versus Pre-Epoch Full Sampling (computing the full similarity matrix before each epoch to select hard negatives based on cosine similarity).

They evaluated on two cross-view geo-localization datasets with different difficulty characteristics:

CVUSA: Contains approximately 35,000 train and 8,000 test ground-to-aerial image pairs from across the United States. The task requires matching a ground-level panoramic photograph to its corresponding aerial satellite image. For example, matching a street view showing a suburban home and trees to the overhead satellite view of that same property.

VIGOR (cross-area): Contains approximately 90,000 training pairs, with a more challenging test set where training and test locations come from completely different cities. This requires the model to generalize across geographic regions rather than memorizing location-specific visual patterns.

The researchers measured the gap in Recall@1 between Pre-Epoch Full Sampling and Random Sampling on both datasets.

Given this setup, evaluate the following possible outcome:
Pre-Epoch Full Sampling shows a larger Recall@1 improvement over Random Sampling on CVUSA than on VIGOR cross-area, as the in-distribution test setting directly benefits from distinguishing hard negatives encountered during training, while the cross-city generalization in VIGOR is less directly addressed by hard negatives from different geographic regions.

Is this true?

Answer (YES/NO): NO